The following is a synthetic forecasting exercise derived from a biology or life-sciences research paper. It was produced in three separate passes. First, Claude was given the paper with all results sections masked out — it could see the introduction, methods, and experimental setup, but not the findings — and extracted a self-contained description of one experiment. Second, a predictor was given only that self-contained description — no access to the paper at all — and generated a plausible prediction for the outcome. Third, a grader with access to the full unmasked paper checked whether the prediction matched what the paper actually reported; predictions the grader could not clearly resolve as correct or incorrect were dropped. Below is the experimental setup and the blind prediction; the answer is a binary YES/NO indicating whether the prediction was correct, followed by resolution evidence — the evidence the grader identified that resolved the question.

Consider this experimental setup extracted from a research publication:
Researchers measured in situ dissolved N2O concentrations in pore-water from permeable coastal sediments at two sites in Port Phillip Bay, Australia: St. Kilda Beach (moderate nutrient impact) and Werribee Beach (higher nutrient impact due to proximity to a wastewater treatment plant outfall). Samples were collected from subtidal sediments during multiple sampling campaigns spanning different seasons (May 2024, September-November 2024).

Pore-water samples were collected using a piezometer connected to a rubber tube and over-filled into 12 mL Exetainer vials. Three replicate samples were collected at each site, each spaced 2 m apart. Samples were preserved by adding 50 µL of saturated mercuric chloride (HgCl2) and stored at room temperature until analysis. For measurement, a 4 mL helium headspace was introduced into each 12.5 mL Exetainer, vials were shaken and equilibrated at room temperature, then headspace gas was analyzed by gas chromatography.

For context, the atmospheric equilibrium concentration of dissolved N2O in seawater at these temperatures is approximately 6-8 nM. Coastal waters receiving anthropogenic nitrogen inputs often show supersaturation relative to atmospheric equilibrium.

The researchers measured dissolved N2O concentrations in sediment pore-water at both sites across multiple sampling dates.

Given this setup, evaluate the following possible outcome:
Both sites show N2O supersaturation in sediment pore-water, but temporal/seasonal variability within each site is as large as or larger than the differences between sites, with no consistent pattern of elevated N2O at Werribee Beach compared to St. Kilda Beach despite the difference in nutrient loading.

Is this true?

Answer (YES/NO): NO